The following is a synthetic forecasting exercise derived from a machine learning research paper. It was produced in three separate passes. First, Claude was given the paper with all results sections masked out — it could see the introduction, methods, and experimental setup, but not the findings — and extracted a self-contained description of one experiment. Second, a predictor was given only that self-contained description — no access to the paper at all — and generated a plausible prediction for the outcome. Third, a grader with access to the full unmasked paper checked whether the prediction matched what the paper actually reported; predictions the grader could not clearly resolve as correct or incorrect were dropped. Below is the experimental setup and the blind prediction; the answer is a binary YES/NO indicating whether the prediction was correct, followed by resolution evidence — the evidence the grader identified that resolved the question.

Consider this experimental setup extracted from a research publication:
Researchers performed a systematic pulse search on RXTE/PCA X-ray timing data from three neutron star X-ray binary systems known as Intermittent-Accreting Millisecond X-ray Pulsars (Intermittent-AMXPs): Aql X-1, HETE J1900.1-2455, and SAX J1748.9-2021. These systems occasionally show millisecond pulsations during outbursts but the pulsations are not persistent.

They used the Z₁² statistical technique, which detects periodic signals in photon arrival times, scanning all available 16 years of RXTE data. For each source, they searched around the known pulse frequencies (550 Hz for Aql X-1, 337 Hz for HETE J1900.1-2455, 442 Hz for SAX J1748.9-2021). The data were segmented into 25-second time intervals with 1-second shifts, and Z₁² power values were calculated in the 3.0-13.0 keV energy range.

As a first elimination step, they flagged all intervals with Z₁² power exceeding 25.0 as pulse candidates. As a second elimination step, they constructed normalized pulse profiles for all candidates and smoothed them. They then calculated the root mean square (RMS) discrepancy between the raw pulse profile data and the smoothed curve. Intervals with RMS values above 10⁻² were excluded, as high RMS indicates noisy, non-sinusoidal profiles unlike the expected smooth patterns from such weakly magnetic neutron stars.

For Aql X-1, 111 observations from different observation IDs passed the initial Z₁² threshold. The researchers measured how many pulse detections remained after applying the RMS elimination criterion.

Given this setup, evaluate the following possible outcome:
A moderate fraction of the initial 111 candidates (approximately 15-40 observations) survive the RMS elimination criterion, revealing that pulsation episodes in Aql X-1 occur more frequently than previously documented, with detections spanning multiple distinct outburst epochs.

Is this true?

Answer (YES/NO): NO